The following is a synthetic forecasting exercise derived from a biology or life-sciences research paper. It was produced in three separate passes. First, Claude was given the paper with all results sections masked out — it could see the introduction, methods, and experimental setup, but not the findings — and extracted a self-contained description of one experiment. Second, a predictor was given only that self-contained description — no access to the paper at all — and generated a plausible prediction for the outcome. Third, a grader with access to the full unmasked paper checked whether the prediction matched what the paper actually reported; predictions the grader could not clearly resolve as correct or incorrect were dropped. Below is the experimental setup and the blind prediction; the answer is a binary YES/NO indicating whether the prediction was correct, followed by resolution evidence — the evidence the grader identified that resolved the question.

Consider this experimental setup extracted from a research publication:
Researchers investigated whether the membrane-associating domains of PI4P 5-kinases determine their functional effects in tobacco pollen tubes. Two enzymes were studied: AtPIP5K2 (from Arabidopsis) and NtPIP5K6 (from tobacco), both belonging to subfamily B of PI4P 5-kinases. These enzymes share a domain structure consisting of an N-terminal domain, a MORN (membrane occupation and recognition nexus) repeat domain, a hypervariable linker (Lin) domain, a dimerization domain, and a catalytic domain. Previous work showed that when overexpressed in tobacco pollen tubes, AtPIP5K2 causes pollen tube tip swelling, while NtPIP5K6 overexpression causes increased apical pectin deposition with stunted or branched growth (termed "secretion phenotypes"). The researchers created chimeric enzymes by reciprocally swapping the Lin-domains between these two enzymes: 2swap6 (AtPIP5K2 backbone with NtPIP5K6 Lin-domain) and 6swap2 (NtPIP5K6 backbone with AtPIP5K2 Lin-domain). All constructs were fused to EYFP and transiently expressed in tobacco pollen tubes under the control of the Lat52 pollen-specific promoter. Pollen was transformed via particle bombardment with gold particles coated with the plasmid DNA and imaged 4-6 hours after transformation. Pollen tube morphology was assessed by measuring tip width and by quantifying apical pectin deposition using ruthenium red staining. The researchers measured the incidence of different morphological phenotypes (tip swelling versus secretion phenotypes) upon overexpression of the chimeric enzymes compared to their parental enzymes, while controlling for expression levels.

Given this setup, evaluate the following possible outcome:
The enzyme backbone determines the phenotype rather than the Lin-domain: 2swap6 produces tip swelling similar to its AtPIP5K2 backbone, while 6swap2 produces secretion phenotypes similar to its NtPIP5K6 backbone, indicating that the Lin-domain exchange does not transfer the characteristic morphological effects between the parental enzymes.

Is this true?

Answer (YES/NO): NO